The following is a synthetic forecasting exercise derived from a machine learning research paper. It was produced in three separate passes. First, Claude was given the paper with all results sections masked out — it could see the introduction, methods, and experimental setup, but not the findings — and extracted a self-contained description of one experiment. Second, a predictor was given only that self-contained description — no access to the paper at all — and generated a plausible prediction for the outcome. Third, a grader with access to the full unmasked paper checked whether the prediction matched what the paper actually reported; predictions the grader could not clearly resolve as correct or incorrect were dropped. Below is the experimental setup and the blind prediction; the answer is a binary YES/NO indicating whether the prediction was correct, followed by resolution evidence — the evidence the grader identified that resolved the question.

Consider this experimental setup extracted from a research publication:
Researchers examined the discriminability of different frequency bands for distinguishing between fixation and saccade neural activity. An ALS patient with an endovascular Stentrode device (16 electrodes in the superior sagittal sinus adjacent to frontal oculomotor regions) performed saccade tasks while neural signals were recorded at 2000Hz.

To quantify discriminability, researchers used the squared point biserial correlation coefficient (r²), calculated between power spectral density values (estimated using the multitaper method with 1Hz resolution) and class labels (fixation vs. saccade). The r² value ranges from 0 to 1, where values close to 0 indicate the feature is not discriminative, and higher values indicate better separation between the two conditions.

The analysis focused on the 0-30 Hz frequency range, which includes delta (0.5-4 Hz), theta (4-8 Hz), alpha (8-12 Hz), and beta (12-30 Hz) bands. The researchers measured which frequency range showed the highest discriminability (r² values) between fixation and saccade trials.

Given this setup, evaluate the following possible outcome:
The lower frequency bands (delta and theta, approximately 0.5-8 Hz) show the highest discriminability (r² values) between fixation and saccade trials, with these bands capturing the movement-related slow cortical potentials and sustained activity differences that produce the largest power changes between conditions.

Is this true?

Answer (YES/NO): NO